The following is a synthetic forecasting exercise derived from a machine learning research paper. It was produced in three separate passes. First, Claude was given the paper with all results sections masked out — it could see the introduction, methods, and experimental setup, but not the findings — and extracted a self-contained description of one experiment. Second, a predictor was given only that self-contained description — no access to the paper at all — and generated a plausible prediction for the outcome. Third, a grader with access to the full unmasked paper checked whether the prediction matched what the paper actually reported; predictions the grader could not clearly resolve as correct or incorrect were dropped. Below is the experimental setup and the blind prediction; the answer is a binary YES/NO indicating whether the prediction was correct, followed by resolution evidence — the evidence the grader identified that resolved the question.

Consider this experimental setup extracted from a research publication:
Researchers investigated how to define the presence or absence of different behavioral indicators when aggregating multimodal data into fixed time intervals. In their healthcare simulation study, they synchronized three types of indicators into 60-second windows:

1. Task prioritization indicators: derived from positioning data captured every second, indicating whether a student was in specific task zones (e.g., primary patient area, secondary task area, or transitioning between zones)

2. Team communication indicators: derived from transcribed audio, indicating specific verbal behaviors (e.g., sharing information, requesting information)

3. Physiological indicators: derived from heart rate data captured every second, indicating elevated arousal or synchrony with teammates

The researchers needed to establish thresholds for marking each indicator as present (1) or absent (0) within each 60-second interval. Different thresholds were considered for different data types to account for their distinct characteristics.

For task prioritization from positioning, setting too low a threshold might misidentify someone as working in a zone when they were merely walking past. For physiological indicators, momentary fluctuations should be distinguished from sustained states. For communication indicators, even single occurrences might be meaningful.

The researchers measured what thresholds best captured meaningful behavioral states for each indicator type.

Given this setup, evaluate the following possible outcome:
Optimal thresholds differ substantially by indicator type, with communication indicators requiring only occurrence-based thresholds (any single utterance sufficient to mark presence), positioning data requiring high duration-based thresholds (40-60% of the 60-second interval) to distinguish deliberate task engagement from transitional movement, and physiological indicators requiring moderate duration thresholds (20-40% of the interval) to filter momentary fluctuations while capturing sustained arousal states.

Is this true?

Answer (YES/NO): NO